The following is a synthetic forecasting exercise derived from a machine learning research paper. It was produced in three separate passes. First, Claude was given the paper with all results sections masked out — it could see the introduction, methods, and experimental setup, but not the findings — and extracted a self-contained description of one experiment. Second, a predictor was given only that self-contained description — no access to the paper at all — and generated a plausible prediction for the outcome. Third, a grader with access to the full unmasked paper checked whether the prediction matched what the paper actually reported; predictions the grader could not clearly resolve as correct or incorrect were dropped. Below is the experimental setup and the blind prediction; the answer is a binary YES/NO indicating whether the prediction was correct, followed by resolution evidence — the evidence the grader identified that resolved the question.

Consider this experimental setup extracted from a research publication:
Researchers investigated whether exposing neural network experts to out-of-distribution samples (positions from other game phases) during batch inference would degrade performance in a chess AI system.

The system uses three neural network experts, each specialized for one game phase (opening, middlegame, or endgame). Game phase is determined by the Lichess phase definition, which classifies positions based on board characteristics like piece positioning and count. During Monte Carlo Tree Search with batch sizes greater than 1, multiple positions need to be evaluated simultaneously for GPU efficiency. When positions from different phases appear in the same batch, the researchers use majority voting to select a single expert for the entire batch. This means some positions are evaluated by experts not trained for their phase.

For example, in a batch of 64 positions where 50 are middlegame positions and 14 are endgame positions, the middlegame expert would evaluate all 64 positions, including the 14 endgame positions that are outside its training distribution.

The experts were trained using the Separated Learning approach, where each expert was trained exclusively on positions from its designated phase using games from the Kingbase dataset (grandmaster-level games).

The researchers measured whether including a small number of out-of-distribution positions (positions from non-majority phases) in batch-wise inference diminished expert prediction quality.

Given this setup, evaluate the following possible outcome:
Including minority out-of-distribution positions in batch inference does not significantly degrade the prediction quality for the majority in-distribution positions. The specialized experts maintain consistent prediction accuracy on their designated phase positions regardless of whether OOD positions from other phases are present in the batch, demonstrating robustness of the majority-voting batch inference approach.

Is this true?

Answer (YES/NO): YES